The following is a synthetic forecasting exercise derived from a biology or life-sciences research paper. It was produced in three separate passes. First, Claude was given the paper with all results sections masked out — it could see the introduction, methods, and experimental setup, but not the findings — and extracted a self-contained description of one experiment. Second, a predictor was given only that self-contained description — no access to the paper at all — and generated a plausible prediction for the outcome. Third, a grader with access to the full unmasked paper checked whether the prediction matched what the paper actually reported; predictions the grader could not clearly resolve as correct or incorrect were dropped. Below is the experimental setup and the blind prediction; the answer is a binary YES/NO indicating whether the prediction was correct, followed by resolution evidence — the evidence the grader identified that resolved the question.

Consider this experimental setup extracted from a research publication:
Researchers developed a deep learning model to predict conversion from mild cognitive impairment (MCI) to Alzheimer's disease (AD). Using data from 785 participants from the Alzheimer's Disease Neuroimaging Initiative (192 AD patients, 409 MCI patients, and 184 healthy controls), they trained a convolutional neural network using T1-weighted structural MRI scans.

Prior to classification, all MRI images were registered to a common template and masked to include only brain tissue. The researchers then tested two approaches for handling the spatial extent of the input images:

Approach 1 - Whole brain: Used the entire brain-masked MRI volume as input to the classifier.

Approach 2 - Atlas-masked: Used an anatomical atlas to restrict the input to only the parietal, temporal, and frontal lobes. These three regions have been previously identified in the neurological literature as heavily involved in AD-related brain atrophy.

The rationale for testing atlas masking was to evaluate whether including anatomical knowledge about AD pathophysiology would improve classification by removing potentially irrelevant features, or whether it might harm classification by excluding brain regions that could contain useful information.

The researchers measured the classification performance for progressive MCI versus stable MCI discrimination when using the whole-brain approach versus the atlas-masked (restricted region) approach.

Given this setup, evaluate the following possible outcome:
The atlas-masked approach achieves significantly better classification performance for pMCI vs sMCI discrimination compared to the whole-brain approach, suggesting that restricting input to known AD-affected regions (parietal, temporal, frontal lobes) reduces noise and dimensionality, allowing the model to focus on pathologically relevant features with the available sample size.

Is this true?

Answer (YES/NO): NO